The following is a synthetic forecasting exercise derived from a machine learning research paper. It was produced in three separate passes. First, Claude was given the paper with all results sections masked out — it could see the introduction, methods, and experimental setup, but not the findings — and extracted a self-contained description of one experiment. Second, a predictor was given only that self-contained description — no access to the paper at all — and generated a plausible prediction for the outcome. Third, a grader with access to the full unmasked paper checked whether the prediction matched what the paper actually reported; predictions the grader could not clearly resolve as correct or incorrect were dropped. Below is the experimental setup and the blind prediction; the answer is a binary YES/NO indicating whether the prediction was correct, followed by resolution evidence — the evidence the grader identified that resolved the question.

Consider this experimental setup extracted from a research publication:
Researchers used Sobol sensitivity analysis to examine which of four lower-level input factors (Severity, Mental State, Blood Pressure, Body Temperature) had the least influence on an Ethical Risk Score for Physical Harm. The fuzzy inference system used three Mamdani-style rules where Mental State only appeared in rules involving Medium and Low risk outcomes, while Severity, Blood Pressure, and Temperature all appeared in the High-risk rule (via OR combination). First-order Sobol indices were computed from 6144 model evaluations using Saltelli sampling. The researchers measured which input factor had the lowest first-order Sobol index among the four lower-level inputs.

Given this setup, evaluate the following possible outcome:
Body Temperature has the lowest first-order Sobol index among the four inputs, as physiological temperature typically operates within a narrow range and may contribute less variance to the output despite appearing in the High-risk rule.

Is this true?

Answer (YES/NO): NO